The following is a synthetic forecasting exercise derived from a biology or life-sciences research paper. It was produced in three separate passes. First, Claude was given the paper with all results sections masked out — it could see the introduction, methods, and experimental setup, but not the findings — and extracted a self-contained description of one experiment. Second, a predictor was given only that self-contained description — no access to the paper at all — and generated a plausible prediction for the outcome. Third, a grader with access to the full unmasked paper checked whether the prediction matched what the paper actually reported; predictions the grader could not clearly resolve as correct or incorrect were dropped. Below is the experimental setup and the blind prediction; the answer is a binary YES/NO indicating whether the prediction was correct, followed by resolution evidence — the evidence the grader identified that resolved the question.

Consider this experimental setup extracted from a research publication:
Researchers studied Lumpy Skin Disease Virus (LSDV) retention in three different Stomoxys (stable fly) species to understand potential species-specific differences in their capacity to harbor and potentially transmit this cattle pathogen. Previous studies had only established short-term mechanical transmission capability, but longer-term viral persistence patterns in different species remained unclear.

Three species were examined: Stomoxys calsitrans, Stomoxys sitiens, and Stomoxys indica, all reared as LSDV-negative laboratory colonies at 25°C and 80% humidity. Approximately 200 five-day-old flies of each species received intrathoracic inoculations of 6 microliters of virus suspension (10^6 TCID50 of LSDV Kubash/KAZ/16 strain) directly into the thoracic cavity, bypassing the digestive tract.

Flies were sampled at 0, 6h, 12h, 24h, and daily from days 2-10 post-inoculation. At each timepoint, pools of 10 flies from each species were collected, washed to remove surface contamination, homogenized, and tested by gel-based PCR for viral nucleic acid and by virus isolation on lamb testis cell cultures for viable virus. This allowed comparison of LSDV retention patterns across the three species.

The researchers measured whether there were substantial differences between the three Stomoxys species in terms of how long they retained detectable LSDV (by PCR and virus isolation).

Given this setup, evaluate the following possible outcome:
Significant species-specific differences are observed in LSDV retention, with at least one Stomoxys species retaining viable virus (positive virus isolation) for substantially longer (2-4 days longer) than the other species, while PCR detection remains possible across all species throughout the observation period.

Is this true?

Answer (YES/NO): NO